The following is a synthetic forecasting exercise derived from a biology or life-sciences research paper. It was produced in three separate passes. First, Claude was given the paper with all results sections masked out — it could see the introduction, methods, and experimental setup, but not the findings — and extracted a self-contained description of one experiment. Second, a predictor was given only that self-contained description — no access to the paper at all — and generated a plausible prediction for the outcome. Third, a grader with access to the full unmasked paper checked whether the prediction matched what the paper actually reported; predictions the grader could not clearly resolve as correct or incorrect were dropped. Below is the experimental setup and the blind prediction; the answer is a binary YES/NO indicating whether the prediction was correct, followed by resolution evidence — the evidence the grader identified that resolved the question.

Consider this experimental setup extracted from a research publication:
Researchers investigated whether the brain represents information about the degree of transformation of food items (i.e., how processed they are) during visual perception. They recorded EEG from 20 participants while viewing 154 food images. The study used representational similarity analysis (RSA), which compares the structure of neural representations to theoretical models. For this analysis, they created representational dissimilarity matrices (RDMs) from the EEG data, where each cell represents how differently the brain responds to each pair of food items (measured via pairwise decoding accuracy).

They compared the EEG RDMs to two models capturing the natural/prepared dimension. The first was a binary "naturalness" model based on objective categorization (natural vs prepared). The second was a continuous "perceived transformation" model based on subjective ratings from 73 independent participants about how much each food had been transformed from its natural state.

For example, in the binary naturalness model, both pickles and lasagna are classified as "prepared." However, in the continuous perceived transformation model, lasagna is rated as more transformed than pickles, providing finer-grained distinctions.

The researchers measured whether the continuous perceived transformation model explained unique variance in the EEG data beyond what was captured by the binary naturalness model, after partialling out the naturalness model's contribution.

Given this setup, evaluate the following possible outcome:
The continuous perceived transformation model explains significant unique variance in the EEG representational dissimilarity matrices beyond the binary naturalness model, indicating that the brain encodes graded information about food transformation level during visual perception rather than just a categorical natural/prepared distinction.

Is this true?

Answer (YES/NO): NO